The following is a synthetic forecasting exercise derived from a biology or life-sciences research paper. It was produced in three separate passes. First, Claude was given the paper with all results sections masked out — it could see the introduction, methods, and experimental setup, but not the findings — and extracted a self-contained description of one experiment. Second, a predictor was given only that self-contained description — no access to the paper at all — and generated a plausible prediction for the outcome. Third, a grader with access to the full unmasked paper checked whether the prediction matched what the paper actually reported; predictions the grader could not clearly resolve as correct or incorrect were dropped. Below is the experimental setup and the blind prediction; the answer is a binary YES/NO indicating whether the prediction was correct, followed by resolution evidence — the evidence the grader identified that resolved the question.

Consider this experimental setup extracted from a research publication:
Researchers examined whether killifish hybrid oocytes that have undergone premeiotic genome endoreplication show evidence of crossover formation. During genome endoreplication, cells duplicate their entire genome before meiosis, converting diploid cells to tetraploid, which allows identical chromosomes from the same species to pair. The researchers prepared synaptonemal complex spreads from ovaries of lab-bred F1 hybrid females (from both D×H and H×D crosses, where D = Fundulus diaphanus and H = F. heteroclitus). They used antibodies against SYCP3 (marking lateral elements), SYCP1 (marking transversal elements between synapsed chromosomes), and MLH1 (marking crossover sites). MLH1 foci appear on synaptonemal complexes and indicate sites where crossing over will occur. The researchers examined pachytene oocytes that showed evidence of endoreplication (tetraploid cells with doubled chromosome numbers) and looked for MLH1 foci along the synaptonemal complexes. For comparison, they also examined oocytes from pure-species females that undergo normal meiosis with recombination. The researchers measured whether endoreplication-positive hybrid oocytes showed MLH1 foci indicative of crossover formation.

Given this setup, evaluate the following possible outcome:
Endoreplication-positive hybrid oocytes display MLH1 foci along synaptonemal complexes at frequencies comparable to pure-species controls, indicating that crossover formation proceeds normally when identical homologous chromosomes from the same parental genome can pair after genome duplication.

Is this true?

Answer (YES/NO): YES